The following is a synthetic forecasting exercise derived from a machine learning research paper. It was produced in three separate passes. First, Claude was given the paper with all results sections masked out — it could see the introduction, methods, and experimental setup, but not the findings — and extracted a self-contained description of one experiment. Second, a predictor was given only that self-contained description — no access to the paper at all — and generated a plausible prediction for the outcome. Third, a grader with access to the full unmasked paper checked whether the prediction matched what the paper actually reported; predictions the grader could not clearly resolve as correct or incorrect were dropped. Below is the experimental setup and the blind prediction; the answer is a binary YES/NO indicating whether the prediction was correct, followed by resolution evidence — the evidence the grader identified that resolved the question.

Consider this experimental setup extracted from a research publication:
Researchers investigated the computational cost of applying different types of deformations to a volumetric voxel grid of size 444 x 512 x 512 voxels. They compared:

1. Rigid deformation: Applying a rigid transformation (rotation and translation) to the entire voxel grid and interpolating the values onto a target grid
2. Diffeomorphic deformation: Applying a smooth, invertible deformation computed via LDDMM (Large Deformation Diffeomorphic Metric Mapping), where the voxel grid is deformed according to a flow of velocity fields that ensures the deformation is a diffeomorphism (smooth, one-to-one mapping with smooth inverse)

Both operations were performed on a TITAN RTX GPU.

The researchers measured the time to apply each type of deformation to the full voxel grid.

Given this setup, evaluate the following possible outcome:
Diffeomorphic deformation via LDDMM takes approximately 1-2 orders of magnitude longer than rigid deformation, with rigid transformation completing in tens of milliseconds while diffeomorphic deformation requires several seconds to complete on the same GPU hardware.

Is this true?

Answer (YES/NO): NO